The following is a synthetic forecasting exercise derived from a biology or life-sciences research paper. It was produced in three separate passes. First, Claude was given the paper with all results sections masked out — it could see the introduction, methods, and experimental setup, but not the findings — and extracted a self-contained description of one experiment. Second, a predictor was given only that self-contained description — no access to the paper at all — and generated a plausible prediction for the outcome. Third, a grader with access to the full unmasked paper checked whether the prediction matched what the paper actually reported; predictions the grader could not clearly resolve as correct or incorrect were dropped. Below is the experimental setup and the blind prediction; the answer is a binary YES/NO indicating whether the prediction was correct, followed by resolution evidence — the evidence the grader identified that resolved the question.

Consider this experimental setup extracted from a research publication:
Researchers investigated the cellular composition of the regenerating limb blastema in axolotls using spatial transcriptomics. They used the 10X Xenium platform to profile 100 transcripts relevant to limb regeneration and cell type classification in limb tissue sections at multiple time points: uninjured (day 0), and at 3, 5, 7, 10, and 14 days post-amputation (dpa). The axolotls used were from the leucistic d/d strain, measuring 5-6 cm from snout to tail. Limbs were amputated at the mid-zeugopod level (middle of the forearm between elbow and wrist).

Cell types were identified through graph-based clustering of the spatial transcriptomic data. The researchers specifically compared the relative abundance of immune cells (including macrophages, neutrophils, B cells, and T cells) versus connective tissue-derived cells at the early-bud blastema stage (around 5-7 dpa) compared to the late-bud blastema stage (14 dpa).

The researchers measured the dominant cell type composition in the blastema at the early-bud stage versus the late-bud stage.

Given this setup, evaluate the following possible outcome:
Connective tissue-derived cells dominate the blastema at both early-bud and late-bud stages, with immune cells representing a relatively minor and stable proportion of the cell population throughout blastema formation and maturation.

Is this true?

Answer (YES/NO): NO